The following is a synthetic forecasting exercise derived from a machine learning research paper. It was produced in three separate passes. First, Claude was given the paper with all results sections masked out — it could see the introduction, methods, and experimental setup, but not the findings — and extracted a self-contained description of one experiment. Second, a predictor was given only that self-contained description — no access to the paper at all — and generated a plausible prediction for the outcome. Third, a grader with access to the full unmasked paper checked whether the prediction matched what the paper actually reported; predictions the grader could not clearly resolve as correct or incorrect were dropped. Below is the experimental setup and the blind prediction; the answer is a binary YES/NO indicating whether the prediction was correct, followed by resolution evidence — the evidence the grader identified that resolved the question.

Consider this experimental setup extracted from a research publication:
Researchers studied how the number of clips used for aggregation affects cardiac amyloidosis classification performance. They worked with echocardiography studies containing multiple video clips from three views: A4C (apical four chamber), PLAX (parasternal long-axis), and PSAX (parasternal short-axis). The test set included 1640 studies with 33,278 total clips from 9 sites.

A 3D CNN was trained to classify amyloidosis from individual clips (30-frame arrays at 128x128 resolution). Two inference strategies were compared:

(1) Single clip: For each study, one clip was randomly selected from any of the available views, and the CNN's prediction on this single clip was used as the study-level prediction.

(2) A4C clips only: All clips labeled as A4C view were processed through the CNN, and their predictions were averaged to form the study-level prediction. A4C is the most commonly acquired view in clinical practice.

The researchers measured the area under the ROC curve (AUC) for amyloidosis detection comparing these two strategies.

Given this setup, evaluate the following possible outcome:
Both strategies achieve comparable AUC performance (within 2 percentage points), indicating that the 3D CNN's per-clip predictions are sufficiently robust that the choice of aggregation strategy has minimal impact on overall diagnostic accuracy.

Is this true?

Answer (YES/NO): NO